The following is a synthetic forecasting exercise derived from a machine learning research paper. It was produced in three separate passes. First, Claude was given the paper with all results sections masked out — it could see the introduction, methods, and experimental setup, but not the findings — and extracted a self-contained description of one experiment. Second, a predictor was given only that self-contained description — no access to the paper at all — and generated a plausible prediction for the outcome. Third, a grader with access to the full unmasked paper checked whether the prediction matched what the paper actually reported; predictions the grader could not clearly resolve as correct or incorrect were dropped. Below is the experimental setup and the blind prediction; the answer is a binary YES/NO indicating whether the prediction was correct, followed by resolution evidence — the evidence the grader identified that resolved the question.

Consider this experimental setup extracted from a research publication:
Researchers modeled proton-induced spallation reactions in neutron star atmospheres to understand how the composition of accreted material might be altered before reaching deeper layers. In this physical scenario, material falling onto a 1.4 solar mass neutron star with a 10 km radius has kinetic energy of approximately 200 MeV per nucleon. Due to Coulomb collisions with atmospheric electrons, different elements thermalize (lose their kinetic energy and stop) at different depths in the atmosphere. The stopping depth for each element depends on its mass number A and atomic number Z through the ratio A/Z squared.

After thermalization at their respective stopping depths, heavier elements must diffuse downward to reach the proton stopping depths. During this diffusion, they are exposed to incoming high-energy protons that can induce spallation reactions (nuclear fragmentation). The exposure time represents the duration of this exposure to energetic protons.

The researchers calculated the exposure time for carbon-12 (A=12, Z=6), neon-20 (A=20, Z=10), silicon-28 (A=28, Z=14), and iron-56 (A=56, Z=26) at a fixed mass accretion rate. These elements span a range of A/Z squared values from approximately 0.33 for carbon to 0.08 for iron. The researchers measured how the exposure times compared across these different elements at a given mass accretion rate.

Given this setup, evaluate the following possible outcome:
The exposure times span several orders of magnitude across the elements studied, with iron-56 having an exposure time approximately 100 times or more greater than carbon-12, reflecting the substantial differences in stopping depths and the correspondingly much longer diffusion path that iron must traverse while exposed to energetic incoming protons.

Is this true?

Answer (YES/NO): NO